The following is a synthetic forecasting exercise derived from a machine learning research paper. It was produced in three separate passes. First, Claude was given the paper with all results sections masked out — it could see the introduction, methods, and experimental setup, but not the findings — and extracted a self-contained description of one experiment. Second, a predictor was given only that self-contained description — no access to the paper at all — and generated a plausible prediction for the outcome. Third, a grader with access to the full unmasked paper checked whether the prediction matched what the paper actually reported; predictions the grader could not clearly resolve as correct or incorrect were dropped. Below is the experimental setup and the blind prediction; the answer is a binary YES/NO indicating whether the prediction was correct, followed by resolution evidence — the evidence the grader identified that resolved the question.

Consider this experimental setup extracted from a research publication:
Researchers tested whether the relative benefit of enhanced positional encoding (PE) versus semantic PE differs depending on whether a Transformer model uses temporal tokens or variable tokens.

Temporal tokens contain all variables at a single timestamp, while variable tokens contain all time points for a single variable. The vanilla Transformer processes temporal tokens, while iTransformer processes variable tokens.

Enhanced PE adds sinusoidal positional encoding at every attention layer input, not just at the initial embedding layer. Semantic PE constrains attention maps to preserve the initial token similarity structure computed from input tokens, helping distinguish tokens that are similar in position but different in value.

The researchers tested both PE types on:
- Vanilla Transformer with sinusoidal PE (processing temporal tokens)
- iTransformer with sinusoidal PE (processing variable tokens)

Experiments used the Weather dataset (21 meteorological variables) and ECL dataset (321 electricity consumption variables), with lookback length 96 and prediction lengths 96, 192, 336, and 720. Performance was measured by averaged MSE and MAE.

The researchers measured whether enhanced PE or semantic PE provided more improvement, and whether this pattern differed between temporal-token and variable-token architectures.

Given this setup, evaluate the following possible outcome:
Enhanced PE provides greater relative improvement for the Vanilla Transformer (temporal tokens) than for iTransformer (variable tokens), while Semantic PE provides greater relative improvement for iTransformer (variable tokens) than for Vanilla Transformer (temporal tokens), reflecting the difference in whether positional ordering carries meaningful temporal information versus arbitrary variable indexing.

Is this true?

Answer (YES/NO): NO